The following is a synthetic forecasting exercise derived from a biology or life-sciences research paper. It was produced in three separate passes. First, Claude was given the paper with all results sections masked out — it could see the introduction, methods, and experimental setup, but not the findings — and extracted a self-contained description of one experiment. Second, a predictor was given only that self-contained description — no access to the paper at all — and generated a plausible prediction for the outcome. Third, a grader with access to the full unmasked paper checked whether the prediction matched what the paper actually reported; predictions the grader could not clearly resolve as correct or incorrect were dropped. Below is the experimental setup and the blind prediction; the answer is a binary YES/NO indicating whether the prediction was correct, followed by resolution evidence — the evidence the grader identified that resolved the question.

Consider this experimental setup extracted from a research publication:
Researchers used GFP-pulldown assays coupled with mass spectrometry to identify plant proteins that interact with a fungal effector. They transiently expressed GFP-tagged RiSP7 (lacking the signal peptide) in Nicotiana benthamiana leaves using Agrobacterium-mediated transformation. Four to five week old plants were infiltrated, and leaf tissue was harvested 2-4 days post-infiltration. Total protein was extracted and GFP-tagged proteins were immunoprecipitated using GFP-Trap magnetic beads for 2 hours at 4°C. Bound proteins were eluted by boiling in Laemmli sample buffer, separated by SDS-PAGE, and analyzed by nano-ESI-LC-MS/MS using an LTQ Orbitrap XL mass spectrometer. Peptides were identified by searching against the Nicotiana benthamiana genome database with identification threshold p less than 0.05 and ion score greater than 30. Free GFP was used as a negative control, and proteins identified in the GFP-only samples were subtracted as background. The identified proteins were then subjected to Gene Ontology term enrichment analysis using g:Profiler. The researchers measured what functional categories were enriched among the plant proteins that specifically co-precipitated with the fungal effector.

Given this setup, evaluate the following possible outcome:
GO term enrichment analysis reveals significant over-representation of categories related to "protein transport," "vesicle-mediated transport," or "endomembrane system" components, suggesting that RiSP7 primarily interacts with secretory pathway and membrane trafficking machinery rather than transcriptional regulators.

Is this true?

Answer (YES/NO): NO